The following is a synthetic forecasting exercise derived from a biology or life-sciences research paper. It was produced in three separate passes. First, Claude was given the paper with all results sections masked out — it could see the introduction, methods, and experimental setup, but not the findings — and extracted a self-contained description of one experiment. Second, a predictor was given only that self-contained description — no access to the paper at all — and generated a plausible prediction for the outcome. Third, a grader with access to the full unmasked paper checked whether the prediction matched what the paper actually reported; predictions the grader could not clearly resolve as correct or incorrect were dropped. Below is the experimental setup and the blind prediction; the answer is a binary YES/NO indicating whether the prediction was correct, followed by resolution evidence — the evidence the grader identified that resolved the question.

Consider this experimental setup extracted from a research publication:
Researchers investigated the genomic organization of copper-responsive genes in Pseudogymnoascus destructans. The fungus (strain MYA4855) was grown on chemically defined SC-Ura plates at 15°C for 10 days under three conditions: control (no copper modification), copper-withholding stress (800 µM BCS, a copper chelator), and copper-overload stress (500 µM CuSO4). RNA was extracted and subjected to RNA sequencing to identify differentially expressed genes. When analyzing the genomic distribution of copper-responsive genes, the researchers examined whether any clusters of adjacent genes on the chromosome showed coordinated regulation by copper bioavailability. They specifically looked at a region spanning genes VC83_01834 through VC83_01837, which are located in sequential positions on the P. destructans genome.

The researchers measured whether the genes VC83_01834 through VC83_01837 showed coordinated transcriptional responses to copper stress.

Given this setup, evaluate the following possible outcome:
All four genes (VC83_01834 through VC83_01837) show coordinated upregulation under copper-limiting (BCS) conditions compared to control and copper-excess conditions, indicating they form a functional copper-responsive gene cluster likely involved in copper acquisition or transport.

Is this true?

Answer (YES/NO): YES